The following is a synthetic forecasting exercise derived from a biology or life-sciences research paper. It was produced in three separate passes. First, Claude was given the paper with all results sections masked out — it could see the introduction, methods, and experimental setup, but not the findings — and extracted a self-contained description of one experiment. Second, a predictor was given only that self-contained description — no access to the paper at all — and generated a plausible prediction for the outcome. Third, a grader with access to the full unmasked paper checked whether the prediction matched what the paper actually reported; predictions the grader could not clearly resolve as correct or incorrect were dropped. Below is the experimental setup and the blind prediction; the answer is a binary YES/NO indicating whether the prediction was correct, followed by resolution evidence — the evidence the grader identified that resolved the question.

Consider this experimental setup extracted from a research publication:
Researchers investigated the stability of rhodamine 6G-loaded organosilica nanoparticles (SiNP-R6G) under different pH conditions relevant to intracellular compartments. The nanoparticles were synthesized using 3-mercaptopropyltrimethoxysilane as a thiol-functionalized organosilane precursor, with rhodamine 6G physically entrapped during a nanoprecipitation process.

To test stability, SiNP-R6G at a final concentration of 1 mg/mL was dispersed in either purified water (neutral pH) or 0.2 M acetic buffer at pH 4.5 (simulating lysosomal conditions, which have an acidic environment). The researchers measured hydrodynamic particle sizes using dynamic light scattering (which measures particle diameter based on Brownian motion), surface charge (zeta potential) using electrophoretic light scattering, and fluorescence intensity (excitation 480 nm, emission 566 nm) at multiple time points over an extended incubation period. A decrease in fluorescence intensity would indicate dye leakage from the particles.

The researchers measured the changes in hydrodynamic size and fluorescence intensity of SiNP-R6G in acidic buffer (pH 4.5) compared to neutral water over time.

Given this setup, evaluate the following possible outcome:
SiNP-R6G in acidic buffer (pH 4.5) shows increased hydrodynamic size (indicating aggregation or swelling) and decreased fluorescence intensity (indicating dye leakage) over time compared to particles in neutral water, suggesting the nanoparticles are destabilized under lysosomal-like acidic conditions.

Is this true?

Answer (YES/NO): NO